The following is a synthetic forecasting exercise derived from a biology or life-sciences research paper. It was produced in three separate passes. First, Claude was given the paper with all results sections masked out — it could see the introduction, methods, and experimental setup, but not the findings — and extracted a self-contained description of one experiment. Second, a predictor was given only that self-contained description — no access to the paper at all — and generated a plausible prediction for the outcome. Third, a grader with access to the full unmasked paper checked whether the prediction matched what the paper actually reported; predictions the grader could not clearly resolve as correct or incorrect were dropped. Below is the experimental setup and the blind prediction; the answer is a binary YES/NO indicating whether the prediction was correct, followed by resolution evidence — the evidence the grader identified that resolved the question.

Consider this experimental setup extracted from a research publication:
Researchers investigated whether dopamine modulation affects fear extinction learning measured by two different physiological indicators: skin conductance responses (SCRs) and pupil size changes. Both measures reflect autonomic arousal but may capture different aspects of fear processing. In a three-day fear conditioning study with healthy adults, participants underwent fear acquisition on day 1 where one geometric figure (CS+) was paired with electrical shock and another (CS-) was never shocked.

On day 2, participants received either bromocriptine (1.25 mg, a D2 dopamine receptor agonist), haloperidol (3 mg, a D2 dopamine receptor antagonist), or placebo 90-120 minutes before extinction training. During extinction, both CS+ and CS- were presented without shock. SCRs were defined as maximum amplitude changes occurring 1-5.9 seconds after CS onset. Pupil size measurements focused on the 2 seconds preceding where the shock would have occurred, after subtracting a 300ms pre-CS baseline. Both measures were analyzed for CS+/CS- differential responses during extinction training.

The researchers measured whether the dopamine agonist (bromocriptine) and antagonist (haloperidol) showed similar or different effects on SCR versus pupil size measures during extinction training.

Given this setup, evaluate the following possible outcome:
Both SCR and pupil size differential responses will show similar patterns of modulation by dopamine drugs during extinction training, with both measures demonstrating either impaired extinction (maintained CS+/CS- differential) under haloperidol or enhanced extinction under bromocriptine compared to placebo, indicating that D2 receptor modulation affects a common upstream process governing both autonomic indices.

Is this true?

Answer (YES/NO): NO